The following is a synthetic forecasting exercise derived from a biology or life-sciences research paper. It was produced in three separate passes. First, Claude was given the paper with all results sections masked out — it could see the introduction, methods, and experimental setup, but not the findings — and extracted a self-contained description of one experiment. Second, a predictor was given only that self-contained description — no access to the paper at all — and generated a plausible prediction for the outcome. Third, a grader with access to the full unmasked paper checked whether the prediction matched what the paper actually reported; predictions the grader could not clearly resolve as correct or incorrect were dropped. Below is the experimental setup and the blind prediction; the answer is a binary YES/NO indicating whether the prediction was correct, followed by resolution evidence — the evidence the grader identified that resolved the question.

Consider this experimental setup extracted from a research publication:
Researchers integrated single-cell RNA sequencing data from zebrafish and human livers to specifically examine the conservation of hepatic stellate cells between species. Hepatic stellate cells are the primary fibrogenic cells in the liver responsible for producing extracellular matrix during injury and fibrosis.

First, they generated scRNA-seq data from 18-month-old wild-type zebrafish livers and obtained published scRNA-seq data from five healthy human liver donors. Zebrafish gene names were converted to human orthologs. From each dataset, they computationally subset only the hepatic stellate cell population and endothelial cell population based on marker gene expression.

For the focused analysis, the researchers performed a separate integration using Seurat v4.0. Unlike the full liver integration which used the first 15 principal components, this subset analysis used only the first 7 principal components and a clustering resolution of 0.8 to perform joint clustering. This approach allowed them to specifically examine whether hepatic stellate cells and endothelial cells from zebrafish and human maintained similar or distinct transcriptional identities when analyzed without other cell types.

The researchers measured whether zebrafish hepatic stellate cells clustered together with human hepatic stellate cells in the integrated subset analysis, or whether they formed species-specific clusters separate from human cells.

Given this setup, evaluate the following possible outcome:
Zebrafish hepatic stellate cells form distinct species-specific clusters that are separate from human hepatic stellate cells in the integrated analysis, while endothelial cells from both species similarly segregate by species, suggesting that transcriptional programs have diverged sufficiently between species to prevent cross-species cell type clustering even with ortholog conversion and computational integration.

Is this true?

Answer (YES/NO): NO